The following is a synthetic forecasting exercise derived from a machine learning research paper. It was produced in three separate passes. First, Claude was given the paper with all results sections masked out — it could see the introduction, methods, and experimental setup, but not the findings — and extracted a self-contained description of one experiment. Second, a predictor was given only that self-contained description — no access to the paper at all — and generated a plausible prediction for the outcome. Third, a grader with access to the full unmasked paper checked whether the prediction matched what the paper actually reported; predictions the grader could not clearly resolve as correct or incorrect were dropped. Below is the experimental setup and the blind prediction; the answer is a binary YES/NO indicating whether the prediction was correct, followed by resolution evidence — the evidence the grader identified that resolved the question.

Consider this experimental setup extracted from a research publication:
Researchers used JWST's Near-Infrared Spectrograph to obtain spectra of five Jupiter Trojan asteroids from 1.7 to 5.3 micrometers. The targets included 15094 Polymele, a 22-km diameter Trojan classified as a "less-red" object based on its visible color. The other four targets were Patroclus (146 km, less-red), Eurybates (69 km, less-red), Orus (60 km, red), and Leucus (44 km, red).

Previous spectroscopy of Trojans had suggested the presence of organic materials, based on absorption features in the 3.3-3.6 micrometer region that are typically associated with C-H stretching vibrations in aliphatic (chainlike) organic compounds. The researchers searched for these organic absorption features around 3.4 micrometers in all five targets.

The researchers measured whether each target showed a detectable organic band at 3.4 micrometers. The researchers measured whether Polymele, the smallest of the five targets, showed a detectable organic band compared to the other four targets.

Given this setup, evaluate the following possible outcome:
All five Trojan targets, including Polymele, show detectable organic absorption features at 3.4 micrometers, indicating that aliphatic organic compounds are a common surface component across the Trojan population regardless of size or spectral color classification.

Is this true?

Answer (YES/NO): NO